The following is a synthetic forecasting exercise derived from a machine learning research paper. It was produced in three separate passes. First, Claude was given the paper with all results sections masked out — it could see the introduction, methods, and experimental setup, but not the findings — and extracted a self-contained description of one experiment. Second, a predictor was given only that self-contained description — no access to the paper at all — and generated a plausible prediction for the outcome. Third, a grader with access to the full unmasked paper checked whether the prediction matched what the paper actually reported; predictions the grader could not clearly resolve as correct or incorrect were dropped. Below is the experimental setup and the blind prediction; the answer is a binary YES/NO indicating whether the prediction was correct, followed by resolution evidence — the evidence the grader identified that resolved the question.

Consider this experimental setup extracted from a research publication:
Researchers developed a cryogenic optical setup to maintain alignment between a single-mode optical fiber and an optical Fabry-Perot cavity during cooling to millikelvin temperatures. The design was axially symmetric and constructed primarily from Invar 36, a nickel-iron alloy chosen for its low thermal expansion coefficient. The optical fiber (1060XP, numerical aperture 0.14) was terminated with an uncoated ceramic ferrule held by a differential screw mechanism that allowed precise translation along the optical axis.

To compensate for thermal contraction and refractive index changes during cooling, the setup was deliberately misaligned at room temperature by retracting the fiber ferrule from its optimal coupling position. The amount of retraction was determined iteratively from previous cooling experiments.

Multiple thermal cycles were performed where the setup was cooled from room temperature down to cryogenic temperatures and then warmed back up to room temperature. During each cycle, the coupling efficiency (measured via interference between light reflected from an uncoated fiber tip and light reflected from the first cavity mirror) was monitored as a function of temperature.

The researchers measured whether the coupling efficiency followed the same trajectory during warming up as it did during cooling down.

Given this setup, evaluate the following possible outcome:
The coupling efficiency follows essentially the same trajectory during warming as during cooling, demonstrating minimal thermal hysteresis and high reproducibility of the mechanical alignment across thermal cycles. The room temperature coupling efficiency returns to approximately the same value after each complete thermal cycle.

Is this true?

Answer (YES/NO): YES